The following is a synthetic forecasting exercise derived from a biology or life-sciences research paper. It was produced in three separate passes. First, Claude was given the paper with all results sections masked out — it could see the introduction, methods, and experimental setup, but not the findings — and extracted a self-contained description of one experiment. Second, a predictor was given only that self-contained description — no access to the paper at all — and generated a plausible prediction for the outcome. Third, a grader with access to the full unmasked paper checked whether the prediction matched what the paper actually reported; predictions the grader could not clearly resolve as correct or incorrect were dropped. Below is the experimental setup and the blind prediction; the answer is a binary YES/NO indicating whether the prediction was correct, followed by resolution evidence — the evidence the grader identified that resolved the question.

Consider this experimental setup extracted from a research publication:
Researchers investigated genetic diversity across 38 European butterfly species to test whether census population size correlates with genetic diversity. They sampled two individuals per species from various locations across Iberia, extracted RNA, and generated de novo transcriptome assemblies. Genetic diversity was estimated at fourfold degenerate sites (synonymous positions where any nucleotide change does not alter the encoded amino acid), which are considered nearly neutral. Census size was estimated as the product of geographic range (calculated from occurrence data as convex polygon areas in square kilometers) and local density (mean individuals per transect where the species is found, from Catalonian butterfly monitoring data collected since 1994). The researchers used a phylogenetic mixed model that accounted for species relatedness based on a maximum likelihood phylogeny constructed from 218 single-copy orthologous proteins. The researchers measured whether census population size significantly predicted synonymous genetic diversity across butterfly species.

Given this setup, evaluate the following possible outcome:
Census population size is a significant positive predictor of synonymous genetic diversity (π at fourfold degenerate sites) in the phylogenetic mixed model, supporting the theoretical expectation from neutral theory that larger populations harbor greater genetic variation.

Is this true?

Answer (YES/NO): NO